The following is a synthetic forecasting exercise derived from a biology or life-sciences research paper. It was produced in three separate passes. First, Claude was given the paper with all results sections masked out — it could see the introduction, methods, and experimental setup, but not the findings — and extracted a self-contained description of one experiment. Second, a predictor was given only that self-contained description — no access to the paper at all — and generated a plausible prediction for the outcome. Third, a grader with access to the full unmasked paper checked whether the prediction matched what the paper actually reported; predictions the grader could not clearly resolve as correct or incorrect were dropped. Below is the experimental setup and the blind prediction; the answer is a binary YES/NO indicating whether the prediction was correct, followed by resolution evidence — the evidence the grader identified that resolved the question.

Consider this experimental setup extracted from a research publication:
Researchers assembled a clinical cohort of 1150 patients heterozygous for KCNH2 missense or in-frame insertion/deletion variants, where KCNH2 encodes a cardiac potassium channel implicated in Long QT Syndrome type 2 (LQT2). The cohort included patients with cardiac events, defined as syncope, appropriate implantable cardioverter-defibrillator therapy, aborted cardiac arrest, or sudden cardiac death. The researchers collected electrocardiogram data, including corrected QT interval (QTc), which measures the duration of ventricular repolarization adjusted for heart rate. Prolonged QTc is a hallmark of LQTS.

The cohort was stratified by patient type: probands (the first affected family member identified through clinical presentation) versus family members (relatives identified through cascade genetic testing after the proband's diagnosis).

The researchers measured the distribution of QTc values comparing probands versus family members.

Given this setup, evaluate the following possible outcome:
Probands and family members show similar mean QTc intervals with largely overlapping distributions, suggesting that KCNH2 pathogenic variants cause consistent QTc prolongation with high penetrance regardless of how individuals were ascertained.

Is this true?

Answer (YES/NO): NO